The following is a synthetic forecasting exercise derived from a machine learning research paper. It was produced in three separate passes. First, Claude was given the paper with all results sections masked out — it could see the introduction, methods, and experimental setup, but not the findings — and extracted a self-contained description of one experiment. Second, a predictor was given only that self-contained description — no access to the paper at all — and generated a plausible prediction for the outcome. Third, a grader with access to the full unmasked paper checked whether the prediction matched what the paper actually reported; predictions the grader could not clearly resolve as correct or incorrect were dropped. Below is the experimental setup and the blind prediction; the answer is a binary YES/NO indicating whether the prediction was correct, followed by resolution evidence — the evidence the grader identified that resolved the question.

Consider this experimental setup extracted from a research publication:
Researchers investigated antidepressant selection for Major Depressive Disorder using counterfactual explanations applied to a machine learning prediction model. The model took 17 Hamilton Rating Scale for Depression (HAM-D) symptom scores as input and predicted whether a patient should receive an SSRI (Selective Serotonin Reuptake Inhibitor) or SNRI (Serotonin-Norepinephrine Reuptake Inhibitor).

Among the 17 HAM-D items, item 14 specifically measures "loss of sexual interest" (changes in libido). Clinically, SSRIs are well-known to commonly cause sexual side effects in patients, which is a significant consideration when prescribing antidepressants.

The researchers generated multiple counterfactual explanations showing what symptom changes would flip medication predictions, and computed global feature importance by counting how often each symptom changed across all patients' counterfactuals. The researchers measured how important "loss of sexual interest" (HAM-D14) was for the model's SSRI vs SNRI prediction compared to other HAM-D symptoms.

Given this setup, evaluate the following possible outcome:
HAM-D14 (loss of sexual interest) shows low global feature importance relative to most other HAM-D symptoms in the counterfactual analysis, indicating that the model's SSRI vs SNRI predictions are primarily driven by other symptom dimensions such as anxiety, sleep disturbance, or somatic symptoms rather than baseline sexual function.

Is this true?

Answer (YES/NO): NO